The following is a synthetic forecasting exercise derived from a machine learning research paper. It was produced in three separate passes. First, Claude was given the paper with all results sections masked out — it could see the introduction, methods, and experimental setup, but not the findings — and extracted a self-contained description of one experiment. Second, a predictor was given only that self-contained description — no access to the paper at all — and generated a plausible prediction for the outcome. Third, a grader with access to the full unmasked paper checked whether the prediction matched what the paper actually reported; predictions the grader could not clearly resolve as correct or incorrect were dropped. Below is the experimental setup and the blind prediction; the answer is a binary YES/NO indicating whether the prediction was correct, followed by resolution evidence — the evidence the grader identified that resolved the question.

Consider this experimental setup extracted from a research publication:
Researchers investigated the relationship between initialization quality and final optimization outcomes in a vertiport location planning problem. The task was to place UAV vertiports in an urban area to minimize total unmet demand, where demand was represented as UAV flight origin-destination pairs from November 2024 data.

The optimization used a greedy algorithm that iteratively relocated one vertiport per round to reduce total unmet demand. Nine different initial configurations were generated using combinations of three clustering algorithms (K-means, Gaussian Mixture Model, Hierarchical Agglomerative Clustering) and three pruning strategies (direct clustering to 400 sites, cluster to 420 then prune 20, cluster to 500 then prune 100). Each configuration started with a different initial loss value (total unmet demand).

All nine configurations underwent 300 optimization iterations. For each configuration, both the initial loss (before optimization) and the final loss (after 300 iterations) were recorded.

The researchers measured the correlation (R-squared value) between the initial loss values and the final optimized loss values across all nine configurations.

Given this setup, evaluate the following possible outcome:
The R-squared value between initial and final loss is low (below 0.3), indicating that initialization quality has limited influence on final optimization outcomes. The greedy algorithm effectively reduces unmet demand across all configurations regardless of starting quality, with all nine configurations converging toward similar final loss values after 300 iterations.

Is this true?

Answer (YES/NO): NO